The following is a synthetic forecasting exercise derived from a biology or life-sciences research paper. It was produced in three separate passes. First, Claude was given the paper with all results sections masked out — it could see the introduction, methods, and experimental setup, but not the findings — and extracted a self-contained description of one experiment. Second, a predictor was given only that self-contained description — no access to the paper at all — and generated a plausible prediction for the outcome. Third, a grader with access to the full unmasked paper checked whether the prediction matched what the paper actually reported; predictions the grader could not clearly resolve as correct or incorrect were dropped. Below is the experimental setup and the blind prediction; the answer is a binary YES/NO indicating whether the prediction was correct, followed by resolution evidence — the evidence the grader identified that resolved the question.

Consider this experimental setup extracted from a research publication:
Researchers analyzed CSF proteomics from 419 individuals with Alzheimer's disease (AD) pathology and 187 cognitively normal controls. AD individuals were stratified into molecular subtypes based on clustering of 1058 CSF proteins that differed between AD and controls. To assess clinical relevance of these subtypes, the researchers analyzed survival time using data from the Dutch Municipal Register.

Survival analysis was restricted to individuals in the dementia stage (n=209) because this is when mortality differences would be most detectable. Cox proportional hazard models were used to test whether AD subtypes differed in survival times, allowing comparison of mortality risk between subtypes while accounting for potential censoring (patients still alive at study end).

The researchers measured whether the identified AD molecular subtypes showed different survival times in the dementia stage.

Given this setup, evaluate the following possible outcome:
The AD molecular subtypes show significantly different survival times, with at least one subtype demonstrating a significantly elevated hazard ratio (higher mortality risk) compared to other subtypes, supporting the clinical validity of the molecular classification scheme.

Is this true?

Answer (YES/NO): YES